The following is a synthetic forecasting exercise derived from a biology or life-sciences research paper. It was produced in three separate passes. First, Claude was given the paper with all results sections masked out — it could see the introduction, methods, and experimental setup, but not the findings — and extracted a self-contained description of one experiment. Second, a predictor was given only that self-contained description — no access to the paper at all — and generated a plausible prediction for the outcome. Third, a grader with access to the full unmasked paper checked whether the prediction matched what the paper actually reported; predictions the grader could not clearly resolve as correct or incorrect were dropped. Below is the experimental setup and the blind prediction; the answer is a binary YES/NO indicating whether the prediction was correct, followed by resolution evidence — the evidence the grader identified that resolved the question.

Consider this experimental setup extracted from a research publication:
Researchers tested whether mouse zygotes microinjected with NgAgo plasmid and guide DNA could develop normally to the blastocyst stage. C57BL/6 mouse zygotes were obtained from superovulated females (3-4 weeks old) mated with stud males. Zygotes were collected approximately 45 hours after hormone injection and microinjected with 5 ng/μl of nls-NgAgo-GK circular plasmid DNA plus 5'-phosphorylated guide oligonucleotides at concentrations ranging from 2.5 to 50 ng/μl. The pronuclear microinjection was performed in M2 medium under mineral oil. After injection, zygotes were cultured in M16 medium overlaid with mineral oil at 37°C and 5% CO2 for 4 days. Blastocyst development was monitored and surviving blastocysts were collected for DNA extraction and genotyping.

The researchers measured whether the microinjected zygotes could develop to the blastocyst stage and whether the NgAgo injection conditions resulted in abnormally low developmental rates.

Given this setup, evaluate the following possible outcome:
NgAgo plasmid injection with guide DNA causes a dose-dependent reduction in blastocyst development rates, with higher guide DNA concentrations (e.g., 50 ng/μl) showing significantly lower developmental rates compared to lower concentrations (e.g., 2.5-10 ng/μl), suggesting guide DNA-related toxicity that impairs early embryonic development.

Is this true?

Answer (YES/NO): NO